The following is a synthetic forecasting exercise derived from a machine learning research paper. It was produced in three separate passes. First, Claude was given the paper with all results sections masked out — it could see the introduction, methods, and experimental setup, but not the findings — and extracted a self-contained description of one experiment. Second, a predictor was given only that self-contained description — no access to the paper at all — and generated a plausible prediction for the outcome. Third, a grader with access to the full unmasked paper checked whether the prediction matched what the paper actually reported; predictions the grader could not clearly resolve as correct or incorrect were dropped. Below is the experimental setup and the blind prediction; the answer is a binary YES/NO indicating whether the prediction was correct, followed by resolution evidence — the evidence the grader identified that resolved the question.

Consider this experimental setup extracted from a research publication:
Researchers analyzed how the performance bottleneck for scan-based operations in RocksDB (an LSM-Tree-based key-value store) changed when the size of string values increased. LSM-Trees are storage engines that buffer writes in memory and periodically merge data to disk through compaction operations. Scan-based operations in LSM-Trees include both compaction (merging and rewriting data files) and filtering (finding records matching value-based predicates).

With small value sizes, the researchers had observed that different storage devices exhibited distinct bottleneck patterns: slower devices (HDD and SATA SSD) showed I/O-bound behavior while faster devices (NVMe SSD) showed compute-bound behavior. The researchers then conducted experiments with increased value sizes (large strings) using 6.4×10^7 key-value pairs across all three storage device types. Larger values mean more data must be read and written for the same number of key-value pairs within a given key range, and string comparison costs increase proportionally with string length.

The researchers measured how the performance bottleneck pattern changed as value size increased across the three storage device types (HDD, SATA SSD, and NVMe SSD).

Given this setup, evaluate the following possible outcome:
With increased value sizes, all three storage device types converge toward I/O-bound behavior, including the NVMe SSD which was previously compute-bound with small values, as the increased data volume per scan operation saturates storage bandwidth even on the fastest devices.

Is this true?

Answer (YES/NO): YES